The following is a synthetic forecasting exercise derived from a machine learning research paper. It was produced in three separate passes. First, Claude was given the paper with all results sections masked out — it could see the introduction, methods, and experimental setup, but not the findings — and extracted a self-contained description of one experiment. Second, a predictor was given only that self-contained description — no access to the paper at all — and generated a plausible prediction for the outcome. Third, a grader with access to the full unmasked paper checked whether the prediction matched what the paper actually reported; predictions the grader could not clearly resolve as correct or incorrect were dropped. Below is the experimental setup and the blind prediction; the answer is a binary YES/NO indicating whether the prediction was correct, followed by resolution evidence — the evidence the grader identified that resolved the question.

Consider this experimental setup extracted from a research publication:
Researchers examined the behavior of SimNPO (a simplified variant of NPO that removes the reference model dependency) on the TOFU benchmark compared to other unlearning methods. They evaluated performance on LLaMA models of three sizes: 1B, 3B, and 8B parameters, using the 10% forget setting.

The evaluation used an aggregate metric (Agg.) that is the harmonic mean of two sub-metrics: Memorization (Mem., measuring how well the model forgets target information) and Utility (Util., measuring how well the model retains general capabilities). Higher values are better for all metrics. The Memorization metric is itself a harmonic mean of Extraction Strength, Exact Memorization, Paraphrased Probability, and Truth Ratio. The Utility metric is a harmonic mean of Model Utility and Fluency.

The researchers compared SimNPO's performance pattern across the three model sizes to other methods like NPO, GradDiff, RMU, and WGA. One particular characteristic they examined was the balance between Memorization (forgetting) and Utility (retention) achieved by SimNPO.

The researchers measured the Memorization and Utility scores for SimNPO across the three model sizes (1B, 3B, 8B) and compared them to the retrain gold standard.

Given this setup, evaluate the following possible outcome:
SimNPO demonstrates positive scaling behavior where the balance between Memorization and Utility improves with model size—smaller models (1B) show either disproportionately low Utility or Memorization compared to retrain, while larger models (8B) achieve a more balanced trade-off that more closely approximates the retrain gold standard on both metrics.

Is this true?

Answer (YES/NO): NO